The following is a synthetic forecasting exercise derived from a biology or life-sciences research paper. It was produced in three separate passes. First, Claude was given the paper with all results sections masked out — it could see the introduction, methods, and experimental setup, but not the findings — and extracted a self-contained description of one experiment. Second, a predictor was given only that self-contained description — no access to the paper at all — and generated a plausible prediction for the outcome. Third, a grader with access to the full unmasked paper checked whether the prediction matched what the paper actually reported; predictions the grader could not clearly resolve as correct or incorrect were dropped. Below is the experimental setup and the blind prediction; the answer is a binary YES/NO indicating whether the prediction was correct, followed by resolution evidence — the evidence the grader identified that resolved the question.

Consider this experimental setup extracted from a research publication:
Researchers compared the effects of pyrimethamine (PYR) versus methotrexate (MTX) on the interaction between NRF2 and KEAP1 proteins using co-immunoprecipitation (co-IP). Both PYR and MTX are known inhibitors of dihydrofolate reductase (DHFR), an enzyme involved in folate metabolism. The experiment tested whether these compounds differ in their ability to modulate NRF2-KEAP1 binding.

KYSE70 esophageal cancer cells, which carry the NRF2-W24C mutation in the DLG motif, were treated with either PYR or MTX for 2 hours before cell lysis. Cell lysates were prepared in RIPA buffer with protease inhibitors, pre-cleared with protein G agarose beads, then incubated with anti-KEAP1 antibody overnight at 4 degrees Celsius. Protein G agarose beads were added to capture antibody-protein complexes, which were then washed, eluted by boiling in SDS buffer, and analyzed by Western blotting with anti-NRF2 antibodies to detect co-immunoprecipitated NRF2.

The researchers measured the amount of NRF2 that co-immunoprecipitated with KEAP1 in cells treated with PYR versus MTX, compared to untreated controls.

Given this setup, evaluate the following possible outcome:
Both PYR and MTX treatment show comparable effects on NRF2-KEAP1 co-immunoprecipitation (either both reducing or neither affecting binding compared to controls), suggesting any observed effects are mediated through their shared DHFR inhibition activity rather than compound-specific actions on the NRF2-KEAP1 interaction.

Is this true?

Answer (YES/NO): NO